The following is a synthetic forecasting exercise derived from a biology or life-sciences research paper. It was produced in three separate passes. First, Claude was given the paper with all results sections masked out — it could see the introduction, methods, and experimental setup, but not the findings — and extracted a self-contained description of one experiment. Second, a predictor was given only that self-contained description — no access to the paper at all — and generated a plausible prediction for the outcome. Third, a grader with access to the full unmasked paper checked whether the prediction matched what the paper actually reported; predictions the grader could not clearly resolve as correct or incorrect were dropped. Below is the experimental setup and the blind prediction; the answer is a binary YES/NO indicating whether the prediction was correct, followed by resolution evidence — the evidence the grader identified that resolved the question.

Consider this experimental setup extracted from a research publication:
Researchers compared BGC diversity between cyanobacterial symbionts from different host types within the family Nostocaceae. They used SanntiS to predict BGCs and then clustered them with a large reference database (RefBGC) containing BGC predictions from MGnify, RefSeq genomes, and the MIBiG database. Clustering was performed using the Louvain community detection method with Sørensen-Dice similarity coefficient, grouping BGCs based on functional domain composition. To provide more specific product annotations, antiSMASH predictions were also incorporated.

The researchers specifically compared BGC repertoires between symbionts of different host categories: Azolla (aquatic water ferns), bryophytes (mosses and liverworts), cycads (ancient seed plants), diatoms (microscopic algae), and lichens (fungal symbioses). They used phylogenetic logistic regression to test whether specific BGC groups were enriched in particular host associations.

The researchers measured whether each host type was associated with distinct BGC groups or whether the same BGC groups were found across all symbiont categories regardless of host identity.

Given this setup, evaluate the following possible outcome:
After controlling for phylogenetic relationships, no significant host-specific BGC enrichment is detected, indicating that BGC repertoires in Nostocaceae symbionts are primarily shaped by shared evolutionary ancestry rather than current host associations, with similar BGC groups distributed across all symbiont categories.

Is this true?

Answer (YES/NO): NO